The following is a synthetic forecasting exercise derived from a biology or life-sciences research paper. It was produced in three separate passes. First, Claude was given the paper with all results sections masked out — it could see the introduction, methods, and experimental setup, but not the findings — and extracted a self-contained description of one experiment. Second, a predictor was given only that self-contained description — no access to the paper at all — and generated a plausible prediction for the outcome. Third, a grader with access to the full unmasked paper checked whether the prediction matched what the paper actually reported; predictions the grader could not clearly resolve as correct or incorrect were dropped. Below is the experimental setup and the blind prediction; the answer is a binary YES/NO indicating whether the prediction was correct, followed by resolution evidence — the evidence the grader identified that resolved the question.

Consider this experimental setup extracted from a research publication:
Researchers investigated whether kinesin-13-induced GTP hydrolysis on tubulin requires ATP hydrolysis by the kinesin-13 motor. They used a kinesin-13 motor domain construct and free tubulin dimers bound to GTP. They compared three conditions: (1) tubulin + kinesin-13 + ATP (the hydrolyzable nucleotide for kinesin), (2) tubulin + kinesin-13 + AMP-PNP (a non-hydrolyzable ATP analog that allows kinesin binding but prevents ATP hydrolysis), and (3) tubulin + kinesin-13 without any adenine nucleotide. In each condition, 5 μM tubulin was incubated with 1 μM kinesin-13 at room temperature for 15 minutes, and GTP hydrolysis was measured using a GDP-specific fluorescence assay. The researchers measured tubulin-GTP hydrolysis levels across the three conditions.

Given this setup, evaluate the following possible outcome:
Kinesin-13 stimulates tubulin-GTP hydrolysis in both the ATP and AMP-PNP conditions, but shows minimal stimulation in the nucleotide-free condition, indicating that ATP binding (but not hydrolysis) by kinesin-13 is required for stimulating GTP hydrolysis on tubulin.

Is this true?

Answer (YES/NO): NO